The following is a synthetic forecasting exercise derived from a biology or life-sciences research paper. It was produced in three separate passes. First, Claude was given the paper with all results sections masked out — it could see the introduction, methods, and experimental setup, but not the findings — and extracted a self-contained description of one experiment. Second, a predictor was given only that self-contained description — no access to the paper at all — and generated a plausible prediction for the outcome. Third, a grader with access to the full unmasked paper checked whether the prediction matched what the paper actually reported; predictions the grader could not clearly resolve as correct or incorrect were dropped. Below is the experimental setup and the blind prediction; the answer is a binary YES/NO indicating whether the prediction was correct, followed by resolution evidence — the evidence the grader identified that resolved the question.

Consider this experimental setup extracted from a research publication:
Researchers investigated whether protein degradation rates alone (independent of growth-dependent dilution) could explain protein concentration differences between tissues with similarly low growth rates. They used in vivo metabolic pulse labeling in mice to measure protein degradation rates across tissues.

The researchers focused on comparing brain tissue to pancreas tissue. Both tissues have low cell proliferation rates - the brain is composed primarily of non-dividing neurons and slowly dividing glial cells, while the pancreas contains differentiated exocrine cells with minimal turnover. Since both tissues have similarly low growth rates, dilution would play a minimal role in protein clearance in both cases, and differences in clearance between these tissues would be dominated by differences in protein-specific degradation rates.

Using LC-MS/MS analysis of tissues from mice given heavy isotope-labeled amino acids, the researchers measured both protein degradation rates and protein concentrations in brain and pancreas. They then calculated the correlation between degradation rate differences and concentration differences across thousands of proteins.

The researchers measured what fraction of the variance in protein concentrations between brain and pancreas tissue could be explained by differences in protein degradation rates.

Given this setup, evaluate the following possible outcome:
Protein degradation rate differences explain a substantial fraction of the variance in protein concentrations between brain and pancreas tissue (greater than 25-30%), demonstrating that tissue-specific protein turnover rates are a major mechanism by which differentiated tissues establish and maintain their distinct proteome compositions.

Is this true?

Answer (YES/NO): YES